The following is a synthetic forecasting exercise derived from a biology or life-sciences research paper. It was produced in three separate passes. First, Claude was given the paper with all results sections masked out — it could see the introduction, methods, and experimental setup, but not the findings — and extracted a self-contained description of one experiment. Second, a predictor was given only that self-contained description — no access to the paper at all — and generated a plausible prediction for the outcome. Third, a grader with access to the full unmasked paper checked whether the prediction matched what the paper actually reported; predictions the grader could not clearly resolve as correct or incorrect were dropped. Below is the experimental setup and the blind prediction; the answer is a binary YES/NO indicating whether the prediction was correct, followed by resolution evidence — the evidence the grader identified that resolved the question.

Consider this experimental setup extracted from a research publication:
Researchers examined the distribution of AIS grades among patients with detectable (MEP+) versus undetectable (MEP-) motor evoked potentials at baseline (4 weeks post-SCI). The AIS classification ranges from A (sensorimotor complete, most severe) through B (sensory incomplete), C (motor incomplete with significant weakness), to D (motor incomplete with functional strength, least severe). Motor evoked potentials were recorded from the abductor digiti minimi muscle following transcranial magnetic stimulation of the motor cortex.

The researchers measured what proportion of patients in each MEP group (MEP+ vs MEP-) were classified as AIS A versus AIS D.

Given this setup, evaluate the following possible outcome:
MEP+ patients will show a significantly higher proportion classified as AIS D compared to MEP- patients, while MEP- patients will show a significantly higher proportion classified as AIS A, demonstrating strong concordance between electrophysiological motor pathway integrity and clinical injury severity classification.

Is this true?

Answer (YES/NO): YES